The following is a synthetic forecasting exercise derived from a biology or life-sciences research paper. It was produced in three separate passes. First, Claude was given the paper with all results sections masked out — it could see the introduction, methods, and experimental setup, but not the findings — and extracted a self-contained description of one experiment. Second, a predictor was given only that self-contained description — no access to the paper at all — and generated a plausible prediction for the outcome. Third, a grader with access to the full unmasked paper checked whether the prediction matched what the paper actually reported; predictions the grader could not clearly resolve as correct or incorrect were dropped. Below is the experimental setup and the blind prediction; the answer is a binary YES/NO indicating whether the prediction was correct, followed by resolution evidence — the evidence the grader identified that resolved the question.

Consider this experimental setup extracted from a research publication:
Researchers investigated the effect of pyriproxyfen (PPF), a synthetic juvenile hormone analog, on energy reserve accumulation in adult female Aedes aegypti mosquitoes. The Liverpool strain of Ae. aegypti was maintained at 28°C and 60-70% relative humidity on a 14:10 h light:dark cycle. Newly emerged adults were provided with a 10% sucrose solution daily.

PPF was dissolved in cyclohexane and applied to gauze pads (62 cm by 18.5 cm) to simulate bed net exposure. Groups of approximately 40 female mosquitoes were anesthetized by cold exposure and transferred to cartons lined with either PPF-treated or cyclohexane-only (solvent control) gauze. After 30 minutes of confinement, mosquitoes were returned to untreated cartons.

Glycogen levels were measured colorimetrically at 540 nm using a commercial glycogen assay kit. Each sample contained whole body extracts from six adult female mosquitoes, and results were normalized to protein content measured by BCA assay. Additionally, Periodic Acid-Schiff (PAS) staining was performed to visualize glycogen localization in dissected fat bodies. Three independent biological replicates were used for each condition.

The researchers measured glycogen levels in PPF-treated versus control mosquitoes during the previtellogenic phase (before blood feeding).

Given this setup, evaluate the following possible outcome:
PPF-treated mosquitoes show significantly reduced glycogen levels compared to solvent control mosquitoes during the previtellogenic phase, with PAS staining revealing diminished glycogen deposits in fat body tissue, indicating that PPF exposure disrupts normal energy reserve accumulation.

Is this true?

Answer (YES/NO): NO